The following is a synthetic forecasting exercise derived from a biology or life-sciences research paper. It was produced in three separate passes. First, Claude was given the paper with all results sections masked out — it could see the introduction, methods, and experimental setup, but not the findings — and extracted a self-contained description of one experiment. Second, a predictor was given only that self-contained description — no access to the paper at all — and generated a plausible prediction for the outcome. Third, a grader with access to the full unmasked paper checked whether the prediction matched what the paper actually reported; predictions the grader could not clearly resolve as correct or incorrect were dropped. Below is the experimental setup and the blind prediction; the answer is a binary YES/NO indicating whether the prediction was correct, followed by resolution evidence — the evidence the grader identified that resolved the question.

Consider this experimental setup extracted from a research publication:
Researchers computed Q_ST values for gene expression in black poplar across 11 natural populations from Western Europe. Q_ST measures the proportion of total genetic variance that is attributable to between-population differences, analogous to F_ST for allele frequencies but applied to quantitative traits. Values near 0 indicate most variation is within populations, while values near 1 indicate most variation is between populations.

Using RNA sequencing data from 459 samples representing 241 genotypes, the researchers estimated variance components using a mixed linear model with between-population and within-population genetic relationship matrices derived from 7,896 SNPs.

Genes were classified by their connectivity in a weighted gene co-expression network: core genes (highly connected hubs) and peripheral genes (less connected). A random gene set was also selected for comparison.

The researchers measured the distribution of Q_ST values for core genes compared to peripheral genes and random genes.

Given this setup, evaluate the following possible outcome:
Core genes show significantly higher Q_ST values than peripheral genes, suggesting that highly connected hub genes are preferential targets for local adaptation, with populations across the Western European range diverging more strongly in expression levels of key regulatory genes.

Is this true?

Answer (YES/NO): YES